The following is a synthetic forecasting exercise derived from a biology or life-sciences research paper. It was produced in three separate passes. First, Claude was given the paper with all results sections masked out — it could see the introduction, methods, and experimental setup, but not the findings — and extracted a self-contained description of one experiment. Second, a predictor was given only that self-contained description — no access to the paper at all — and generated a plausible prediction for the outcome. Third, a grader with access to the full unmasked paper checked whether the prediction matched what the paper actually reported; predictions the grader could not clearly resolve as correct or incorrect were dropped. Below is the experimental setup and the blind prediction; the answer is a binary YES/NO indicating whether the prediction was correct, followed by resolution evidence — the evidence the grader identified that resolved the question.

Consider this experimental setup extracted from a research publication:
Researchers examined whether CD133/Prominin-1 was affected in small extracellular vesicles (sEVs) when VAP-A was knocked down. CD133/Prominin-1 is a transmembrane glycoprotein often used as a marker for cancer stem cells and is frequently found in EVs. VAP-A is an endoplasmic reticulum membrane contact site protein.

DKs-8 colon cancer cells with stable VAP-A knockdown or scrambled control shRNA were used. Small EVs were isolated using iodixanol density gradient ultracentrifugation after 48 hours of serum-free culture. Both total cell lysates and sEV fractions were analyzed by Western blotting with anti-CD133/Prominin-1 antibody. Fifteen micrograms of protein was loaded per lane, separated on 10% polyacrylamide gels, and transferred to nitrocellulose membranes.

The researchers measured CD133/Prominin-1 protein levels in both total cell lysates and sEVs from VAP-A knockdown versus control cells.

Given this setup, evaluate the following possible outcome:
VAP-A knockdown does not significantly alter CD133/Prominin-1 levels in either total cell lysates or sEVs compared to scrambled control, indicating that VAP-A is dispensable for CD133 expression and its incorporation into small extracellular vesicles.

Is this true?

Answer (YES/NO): NO